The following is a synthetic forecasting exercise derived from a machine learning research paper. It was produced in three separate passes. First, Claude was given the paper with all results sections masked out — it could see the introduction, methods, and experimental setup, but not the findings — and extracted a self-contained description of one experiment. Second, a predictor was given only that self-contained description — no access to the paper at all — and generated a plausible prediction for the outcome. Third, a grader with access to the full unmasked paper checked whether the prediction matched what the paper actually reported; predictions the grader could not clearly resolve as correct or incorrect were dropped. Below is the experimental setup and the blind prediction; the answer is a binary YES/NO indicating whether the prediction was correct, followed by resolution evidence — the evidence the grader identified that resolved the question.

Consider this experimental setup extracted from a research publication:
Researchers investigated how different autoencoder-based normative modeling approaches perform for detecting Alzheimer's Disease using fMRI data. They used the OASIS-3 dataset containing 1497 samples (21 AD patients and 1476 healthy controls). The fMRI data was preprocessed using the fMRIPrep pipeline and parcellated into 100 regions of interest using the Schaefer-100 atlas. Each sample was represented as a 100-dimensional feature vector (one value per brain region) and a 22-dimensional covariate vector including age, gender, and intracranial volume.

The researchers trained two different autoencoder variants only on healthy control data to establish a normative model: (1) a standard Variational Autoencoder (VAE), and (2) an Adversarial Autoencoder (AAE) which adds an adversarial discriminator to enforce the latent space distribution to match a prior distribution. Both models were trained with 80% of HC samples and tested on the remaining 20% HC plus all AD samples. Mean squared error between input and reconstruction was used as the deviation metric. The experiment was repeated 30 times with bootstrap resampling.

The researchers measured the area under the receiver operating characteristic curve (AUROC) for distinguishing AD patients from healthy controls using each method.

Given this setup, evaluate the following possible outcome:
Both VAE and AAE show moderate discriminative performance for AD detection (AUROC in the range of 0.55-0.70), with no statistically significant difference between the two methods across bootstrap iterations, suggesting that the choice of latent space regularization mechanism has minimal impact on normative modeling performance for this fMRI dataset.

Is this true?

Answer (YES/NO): NO